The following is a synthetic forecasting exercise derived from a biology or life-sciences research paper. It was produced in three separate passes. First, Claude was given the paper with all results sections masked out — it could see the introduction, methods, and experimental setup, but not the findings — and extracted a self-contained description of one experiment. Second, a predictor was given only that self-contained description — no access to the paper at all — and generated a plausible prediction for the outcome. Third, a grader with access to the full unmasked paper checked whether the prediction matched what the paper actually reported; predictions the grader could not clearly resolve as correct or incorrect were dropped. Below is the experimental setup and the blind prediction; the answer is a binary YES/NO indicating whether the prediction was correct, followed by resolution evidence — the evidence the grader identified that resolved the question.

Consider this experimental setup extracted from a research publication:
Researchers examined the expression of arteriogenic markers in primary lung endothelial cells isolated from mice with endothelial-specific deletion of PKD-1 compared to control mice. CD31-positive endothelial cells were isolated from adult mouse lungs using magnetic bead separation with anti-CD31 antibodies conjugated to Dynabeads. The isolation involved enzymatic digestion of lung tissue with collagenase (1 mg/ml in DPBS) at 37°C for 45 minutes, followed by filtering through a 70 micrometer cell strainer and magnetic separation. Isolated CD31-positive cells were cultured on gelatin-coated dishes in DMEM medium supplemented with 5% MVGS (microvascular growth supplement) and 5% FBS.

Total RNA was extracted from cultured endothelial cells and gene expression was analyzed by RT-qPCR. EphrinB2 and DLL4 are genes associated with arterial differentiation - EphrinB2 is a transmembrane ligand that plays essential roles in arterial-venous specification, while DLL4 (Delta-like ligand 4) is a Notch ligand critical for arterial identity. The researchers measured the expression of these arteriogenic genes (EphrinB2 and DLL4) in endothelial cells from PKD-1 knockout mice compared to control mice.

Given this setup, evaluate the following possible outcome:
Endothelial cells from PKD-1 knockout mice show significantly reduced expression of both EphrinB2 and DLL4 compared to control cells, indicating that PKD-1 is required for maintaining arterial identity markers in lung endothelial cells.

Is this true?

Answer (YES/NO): YES